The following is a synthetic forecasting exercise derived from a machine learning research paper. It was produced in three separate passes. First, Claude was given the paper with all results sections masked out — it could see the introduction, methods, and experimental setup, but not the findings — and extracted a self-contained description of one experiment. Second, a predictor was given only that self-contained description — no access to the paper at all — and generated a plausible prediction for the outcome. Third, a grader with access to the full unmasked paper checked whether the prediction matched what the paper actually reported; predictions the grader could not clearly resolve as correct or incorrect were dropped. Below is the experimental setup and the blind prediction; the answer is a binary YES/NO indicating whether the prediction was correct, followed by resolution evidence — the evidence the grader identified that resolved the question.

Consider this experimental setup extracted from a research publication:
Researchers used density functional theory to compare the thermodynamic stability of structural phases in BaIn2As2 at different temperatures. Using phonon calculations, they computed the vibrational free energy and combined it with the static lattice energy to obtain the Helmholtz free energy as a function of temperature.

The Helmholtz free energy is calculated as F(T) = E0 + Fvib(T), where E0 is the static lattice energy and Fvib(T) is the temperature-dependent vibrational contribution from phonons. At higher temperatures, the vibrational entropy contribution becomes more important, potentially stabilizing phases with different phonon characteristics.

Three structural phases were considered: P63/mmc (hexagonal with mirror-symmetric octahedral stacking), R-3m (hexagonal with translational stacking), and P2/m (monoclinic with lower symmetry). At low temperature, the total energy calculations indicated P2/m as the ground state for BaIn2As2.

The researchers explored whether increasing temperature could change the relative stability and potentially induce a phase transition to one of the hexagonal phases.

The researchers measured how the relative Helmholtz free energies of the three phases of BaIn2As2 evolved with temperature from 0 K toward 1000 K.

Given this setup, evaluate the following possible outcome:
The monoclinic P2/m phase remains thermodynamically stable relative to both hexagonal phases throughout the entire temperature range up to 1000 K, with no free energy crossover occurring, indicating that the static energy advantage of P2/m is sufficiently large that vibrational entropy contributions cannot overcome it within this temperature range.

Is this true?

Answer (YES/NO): NO